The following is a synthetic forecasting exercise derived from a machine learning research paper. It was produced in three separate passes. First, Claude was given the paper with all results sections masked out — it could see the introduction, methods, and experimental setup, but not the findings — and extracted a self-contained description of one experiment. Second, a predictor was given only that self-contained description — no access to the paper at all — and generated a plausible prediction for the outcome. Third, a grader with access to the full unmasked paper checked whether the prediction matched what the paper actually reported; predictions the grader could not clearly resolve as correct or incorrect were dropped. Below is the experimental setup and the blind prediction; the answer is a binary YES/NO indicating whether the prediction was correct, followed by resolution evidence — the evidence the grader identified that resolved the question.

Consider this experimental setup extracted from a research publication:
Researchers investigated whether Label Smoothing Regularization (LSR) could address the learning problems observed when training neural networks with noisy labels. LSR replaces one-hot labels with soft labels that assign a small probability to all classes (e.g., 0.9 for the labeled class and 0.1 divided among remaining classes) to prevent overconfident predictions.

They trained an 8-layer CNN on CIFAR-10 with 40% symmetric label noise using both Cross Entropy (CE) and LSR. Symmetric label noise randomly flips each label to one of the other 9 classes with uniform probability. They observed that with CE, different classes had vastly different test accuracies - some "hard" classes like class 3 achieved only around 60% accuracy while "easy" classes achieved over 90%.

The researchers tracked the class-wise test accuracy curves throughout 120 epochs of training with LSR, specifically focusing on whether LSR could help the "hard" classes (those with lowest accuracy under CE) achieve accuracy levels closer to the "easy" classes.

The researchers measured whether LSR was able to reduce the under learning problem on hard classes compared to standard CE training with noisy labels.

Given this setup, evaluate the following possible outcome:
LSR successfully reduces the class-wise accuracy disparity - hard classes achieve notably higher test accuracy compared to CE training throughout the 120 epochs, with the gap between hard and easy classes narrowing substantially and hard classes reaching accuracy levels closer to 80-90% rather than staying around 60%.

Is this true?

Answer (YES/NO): NO